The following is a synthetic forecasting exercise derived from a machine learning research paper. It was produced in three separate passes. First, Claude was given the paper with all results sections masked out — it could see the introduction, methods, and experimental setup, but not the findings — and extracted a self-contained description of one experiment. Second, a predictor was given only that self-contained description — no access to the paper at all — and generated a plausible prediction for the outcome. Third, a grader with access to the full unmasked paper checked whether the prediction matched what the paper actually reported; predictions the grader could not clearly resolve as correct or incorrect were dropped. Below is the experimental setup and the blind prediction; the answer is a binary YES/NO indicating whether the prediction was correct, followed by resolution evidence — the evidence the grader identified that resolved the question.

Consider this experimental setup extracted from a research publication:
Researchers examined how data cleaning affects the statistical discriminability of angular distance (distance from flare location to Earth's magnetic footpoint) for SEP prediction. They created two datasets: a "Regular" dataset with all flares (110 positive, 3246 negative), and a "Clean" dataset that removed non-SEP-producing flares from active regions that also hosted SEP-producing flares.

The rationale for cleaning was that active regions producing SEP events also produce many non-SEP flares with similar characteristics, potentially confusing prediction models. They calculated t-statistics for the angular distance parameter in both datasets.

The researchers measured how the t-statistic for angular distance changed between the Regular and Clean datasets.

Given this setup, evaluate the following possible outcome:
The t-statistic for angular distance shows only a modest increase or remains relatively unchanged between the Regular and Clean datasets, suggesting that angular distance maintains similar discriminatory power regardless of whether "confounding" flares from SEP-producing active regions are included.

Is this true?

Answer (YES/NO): YES